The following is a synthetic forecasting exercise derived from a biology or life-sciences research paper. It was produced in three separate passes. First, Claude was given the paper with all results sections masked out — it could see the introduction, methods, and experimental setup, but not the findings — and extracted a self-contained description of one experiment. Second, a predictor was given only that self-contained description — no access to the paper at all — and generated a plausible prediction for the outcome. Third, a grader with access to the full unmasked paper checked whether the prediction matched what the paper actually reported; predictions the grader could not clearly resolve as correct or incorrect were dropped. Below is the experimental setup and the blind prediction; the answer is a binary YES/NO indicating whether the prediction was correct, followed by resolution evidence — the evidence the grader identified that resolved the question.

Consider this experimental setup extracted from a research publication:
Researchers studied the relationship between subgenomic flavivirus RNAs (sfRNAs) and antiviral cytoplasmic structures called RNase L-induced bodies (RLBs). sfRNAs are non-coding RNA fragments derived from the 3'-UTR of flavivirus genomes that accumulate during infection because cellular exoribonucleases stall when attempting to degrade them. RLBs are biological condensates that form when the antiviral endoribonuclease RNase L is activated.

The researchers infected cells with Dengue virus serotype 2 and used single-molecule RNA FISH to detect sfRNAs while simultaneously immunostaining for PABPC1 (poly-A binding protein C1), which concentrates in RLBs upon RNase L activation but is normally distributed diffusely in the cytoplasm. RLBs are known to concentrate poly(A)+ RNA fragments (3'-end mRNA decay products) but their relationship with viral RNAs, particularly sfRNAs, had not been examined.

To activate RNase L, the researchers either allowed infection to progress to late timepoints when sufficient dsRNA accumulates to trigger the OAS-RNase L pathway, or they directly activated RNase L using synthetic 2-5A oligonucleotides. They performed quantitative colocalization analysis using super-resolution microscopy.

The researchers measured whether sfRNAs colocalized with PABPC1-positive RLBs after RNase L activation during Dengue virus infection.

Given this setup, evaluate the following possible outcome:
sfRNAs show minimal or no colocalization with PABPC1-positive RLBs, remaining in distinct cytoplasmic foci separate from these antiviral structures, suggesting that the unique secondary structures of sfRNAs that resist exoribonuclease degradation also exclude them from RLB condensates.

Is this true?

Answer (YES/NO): NO